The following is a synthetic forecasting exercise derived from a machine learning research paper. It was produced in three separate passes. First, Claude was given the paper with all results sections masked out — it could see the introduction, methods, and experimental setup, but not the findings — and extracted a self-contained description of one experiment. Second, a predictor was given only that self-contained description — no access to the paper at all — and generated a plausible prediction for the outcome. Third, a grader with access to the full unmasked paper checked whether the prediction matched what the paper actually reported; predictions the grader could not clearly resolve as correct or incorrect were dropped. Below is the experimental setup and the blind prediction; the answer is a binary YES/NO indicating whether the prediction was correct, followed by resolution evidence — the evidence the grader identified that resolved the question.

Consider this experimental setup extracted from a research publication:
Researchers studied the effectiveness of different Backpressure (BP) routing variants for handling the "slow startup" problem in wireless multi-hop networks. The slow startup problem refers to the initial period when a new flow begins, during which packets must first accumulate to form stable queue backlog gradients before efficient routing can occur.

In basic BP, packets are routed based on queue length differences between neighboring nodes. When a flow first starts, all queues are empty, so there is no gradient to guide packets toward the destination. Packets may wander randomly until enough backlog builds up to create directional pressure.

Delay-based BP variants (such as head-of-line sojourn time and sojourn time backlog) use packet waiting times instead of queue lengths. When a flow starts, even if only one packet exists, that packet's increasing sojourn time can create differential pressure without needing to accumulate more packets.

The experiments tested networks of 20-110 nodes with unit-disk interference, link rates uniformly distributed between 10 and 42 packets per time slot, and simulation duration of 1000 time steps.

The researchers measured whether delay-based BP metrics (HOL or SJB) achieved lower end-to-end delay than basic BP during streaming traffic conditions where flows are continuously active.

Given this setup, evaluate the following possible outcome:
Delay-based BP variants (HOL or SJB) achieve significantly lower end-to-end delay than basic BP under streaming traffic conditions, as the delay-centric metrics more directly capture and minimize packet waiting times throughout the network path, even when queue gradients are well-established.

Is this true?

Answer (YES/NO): NO